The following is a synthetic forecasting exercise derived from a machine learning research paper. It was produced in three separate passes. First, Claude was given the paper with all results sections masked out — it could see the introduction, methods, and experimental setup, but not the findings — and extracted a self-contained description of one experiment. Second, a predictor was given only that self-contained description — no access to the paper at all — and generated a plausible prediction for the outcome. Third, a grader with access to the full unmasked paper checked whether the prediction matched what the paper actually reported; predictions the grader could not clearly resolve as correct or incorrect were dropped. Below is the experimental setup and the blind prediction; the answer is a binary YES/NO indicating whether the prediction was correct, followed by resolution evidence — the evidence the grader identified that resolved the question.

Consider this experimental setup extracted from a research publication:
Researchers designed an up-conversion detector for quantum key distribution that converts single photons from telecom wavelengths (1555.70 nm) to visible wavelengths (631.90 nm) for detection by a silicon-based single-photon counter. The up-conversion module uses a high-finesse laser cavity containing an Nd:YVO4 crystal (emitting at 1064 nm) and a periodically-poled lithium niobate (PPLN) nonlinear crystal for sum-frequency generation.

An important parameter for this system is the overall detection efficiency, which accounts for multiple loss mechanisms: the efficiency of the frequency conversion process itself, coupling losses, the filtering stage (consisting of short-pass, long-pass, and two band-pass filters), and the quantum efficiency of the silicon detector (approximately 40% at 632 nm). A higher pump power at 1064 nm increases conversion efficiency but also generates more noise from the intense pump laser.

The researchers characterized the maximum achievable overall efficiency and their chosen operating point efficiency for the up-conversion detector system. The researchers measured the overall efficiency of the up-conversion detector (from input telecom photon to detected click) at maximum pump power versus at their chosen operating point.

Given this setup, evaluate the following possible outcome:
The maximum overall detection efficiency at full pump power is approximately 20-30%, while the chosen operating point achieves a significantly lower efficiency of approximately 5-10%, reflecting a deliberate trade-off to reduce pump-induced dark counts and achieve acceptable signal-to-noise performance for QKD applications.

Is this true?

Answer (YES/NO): NO